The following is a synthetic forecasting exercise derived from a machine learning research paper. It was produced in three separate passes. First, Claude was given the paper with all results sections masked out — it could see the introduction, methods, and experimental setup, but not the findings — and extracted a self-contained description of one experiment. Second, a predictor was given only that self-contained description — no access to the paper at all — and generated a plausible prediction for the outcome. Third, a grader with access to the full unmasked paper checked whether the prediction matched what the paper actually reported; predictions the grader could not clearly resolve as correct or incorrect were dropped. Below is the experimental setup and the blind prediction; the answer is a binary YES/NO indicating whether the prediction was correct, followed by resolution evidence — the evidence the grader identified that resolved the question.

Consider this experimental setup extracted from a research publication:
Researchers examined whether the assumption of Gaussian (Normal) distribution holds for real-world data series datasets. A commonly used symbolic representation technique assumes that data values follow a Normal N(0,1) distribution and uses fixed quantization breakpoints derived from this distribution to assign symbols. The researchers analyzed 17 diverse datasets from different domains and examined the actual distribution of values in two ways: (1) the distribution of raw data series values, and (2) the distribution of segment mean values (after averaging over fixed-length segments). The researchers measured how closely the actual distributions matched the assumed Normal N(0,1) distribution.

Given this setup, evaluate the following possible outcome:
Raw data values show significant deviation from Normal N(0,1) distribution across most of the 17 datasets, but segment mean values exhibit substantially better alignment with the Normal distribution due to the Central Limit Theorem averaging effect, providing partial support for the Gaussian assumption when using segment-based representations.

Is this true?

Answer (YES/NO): NO